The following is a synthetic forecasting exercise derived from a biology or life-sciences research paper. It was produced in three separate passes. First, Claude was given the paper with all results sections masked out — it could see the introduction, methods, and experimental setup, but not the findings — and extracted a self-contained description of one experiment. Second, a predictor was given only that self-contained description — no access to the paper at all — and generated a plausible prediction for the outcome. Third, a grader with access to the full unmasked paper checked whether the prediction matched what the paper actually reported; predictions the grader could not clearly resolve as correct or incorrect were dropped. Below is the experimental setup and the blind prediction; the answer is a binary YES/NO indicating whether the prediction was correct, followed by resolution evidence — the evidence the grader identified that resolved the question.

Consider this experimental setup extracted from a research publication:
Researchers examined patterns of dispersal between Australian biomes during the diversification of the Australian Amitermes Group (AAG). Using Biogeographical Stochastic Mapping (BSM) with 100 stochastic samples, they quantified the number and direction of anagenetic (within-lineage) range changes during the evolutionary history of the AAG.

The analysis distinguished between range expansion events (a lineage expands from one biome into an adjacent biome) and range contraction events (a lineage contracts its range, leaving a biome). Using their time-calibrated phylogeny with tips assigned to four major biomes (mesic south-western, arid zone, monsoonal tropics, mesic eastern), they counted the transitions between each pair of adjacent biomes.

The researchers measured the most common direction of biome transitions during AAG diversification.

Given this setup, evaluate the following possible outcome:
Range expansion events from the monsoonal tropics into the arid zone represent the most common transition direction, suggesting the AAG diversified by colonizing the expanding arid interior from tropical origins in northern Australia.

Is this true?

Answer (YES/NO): NO